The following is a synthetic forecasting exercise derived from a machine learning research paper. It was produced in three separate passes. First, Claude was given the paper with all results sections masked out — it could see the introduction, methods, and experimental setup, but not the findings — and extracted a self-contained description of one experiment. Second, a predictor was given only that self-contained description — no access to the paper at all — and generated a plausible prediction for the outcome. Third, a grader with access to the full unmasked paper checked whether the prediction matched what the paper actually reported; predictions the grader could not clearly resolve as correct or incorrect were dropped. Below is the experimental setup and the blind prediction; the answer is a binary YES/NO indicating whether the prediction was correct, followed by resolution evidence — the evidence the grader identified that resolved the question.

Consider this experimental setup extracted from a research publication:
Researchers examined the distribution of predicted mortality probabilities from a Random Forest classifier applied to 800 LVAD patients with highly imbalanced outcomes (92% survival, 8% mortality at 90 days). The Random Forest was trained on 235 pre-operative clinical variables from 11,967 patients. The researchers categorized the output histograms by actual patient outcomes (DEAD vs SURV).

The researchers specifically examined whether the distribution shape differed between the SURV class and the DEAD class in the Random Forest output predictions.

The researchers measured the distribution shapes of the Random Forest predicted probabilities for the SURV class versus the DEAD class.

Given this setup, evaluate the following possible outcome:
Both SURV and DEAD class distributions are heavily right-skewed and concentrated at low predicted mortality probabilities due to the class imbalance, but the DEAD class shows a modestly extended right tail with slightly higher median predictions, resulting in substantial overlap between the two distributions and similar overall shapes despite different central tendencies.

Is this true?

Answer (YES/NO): NO